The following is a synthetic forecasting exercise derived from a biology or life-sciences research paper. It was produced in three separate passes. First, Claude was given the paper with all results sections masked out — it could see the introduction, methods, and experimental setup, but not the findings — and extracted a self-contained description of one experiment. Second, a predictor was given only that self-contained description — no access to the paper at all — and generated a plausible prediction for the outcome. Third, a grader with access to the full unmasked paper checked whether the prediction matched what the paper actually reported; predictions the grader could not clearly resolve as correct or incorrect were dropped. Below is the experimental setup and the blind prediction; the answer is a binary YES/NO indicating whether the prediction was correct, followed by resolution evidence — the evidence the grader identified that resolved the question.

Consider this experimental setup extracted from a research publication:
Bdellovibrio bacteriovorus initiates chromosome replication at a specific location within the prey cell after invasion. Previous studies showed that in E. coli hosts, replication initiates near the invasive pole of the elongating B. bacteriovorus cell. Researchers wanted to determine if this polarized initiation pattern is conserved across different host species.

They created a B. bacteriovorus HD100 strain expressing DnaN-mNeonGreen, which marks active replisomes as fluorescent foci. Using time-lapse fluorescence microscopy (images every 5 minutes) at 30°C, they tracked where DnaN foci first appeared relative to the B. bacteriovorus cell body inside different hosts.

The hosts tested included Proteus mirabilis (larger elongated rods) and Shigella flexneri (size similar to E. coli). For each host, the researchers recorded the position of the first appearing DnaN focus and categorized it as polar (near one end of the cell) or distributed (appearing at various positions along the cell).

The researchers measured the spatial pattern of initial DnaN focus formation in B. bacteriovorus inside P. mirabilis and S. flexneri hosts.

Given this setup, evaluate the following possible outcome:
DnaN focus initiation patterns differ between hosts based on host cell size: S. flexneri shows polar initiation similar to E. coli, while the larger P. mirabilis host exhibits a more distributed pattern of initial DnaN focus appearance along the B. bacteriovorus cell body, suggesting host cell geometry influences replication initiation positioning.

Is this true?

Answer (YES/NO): NO